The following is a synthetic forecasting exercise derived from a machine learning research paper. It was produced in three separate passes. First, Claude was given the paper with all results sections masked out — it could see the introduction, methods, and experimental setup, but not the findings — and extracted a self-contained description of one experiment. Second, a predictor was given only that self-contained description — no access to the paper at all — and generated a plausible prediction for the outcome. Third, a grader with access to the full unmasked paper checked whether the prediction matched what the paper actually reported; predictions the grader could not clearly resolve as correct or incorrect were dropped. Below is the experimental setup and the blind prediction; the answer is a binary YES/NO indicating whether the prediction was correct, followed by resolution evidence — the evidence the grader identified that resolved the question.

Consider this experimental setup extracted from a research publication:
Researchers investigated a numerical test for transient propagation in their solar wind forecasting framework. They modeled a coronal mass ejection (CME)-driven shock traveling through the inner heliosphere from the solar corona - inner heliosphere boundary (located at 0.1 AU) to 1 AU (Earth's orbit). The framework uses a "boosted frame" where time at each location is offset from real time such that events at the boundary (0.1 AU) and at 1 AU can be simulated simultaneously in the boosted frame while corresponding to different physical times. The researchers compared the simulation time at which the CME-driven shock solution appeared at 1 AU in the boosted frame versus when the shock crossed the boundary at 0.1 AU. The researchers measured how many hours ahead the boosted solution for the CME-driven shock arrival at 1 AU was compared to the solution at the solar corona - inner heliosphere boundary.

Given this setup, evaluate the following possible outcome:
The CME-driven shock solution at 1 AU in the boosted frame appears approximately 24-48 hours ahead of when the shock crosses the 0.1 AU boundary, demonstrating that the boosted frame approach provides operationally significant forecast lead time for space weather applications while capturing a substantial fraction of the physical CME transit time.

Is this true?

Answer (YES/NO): NO